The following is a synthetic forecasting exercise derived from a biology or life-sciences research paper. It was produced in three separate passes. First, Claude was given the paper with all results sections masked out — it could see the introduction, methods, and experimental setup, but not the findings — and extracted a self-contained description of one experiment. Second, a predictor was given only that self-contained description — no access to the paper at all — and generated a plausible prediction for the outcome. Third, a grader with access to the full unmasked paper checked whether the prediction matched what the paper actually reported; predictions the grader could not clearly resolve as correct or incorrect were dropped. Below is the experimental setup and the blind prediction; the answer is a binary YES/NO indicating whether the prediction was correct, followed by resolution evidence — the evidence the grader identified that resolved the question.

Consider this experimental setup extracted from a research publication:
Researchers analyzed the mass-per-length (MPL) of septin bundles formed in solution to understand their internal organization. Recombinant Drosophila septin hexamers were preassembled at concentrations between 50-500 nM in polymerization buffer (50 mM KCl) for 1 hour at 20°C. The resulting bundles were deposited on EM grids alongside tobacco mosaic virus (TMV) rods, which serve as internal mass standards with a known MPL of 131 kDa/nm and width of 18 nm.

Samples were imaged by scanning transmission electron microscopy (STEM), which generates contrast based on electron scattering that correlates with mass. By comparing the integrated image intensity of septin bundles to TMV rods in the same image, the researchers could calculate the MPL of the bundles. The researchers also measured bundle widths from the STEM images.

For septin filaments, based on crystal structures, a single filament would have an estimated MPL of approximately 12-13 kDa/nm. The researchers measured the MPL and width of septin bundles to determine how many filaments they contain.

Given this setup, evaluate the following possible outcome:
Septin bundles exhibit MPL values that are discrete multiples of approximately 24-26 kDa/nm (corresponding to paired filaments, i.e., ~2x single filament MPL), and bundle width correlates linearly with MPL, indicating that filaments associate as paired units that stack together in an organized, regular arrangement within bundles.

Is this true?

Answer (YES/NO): NO